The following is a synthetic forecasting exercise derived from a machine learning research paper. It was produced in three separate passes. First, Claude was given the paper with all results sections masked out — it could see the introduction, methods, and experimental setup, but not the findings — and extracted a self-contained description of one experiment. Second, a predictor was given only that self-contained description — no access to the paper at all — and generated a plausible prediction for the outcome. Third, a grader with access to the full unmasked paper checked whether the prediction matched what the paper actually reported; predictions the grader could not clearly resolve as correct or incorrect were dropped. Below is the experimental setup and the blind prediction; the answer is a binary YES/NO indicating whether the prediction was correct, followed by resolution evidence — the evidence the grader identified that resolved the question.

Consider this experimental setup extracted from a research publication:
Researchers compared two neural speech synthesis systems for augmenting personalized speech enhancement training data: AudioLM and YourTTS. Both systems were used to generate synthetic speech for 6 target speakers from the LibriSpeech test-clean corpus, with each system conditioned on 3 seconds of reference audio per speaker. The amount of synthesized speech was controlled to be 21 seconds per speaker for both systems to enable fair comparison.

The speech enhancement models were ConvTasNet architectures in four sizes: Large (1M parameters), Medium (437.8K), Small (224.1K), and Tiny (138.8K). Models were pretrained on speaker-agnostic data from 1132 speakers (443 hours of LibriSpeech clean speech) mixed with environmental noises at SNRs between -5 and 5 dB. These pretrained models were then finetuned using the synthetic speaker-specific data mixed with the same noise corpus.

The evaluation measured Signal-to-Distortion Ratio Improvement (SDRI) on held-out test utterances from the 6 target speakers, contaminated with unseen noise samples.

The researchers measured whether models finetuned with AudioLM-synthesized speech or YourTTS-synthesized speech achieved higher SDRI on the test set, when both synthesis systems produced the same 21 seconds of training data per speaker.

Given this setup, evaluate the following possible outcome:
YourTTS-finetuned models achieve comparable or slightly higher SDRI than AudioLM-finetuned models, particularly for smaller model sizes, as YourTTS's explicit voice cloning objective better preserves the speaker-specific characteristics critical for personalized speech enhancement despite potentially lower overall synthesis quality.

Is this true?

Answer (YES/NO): NO